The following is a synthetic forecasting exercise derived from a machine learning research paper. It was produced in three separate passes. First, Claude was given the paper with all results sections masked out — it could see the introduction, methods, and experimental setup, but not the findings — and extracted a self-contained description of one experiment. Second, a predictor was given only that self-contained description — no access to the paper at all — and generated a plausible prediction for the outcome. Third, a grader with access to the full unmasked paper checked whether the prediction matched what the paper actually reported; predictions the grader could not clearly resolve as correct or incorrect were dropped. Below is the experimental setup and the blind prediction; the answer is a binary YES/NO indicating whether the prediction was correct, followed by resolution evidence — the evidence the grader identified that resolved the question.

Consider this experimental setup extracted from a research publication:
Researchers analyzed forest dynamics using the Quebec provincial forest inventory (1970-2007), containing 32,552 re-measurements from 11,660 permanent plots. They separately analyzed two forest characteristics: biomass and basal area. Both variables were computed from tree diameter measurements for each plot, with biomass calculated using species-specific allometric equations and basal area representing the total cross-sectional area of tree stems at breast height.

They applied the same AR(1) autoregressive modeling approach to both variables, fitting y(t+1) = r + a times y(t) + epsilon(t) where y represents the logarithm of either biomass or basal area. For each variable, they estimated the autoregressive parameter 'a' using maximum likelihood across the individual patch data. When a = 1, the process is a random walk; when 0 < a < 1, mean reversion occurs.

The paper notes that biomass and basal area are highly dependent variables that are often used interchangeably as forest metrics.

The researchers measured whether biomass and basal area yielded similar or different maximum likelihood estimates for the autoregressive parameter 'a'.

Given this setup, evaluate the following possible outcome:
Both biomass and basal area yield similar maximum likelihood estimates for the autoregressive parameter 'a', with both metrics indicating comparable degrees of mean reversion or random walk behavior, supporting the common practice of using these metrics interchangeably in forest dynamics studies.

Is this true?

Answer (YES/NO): YES